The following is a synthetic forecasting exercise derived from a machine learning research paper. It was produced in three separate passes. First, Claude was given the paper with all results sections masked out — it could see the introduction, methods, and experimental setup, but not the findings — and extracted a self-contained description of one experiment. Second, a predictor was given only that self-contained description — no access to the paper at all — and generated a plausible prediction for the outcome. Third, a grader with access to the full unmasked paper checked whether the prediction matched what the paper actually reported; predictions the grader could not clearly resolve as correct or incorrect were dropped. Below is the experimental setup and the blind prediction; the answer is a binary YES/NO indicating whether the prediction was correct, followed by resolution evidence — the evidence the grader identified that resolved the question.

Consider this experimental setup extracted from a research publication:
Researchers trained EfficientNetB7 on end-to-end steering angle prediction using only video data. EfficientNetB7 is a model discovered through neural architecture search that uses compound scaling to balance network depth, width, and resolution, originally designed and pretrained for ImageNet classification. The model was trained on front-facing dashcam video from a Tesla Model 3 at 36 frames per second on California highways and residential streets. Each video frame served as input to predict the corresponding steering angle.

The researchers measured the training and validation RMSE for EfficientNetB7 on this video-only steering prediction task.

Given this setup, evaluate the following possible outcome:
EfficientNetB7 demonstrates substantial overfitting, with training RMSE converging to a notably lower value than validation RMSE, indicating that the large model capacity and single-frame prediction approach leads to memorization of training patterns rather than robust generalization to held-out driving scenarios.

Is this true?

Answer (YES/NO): NO